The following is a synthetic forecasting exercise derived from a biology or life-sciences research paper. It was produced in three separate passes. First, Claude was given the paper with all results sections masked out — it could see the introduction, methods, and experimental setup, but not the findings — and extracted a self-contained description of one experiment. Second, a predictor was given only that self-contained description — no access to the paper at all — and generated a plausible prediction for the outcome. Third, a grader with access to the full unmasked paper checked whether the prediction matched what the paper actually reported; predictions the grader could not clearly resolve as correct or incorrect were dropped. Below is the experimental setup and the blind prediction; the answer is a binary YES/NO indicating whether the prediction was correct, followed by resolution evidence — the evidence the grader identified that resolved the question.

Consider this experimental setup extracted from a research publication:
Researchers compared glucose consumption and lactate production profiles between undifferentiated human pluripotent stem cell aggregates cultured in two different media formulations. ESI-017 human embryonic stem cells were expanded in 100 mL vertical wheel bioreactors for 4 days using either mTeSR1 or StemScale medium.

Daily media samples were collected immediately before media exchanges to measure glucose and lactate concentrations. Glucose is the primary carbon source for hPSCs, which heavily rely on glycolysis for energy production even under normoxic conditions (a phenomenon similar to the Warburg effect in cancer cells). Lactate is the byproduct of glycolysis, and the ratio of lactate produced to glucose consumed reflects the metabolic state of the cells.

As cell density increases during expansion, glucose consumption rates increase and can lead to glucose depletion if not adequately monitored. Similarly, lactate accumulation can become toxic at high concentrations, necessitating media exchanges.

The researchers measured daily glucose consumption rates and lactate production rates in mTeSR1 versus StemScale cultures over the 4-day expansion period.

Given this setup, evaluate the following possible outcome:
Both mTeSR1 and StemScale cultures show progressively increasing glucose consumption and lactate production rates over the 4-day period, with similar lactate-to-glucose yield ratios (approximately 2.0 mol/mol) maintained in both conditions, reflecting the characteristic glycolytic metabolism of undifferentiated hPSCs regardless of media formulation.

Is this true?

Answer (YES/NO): NO